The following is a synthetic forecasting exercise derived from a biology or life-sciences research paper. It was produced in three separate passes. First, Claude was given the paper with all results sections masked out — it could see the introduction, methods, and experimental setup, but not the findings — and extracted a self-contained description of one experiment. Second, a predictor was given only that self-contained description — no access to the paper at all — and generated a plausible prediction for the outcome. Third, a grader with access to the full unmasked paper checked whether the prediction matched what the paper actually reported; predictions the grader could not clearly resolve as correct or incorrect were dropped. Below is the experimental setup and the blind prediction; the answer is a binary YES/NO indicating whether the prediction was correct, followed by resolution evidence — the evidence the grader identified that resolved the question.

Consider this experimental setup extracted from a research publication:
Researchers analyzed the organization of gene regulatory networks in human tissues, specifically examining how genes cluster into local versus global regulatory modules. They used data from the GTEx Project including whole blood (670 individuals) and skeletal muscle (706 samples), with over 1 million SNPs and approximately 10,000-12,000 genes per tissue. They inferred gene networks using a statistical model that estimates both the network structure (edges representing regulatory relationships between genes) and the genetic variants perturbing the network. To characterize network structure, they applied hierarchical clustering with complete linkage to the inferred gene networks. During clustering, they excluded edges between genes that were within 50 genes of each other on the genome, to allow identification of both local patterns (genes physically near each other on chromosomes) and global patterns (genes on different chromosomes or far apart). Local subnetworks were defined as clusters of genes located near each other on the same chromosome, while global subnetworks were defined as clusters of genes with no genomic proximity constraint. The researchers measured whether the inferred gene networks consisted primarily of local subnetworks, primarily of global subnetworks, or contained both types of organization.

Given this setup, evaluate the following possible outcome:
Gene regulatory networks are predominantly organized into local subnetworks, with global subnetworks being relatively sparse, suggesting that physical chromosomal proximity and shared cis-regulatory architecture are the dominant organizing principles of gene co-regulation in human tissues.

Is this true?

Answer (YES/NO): NO